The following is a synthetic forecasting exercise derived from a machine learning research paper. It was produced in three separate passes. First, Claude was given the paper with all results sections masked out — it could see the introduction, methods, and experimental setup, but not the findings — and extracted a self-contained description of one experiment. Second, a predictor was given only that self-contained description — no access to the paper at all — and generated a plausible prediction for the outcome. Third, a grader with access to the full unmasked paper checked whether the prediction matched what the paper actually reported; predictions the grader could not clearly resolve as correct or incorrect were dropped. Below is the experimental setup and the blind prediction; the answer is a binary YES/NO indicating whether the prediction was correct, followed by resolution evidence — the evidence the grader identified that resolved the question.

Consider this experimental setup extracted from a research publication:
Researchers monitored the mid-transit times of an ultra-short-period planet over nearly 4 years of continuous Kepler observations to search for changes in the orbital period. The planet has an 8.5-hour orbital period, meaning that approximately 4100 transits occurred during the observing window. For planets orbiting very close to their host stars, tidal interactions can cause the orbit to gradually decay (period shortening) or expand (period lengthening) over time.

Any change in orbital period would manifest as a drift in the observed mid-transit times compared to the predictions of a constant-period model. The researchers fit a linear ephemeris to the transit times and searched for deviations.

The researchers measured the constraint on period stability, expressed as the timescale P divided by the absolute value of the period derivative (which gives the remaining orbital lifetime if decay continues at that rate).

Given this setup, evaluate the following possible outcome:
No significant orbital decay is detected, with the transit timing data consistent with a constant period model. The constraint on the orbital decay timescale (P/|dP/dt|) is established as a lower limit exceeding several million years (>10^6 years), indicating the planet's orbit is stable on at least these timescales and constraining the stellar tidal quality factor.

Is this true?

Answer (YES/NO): YES